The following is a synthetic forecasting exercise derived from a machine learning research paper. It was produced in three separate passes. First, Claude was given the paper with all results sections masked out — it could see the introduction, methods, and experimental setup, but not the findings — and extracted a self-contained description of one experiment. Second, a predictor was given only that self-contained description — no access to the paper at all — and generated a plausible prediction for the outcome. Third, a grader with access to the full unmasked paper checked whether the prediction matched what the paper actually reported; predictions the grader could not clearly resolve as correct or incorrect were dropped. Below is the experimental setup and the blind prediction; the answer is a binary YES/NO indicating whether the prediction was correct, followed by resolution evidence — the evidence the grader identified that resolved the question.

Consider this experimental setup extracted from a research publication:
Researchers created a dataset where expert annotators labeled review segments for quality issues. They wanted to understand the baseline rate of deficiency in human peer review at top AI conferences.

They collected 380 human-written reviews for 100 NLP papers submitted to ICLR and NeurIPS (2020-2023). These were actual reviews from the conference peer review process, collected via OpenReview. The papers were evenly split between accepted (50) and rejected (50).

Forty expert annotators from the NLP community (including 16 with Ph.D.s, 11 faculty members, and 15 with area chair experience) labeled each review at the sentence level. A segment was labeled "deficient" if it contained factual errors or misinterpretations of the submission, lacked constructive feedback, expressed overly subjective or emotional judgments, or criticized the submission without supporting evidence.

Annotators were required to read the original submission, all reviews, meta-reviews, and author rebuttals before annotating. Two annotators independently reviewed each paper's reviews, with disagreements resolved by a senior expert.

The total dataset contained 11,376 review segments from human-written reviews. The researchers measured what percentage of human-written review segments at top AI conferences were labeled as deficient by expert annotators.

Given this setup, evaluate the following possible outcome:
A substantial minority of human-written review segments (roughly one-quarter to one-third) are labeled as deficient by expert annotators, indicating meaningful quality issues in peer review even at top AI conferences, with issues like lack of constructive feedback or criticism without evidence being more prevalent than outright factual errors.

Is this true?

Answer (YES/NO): NO